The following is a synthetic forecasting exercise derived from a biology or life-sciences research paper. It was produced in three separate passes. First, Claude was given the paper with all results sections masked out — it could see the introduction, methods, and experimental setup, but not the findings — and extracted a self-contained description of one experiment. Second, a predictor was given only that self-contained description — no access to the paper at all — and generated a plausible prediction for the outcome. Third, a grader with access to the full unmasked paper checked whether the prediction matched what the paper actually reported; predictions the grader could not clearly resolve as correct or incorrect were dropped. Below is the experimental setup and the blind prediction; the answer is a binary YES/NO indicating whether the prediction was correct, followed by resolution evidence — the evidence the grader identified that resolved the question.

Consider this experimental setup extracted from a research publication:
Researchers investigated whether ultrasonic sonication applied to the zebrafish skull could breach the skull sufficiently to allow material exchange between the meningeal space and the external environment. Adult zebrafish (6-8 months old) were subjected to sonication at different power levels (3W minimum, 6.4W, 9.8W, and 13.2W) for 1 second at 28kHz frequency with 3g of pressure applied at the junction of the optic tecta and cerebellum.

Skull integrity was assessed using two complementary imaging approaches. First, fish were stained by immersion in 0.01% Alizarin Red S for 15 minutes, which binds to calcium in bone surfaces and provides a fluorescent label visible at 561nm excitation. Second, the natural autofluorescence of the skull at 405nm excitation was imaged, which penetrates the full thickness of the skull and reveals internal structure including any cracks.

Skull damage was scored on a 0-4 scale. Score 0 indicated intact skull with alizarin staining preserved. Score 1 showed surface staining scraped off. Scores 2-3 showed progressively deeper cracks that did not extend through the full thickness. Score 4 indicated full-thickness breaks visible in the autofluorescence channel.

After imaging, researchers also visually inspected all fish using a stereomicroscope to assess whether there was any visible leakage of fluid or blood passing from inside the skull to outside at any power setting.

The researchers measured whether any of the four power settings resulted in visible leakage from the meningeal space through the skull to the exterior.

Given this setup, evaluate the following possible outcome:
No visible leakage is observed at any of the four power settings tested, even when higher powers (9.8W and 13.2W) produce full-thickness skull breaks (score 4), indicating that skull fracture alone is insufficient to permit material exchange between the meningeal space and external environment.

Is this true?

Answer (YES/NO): YES